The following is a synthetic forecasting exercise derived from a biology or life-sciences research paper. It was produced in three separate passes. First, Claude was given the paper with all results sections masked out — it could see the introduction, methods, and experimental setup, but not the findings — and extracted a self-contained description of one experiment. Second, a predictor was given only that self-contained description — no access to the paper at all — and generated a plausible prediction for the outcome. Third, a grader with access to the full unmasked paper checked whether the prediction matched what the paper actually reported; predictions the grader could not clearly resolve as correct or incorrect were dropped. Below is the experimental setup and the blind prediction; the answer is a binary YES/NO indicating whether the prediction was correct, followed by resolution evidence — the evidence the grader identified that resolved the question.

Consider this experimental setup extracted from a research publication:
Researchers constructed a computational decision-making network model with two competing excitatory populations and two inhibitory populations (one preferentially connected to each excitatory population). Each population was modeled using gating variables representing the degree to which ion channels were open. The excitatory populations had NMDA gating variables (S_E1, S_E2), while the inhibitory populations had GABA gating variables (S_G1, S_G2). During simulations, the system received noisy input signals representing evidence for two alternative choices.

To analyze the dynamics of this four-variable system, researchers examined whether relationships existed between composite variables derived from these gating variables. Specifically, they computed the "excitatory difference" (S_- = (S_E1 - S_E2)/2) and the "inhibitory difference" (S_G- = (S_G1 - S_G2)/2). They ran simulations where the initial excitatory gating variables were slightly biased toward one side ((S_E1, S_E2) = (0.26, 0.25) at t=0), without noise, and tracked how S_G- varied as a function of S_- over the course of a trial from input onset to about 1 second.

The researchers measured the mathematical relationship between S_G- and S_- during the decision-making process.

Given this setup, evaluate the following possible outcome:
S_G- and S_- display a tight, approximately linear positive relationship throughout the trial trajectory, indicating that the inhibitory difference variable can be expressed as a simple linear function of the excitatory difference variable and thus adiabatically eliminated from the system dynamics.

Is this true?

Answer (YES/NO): NO